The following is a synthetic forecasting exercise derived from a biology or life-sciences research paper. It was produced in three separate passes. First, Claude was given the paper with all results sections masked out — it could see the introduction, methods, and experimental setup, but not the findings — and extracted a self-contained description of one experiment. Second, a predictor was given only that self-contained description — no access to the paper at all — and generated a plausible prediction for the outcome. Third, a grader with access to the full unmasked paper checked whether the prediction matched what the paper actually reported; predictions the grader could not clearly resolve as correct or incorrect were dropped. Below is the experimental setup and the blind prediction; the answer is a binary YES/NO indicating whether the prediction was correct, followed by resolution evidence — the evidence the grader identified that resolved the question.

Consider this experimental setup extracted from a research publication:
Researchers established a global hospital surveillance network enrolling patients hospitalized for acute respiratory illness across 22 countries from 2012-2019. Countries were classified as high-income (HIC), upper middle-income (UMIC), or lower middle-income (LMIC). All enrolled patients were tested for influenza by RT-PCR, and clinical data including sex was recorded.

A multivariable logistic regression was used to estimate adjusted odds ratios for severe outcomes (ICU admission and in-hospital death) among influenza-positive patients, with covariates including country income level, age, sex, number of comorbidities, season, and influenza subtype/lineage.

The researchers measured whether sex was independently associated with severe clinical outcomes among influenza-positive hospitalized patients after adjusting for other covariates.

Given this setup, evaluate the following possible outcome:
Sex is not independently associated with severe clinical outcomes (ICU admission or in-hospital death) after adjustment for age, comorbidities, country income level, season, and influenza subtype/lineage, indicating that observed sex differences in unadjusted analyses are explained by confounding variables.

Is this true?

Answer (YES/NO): NO